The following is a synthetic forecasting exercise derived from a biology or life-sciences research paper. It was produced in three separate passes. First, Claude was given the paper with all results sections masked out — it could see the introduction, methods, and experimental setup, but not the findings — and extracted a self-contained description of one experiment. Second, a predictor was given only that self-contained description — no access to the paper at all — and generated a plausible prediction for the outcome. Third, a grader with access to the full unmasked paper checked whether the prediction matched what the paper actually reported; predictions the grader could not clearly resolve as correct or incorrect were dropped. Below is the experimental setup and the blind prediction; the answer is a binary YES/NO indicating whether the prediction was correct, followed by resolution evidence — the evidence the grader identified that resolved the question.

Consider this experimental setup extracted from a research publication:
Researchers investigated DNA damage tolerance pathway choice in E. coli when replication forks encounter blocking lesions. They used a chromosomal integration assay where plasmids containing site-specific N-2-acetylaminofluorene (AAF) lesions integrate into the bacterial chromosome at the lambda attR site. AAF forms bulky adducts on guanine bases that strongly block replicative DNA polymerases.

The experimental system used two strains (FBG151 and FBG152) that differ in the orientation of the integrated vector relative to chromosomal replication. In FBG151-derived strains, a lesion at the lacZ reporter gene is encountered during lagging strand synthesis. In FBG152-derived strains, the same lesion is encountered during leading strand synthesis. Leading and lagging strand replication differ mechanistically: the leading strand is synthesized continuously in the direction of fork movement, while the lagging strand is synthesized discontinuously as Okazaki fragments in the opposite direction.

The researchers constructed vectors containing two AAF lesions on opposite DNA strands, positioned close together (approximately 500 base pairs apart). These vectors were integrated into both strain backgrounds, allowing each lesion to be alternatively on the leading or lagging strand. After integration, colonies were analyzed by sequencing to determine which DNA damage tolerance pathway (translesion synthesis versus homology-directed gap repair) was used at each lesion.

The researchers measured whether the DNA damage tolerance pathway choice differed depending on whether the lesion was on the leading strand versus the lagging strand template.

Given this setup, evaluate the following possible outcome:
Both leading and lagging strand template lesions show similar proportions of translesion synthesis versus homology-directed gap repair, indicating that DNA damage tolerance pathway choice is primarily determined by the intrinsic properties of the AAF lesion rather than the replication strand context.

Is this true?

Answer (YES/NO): YES